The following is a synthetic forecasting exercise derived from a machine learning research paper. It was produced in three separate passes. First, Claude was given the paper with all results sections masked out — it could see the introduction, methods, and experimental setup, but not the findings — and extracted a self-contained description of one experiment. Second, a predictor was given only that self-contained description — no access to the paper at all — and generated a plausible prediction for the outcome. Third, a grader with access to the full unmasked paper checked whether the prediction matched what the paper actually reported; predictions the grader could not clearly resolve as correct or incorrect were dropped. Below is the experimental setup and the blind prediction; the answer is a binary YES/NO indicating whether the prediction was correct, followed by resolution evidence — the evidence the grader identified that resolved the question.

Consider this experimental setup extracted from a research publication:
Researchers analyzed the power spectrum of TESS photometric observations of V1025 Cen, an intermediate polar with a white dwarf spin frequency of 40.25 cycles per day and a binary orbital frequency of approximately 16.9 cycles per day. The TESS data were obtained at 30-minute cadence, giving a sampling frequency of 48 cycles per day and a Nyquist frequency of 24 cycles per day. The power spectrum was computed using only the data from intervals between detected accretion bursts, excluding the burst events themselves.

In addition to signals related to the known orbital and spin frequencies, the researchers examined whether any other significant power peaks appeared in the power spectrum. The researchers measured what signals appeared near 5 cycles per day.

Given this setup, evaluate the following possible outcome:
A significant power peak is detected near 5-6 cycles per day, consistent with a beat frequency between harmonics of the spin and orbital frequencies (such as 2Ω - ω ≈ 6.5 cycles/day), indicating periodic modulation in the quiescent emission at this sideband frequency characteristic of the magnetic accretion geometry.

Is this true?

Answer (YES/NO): NO